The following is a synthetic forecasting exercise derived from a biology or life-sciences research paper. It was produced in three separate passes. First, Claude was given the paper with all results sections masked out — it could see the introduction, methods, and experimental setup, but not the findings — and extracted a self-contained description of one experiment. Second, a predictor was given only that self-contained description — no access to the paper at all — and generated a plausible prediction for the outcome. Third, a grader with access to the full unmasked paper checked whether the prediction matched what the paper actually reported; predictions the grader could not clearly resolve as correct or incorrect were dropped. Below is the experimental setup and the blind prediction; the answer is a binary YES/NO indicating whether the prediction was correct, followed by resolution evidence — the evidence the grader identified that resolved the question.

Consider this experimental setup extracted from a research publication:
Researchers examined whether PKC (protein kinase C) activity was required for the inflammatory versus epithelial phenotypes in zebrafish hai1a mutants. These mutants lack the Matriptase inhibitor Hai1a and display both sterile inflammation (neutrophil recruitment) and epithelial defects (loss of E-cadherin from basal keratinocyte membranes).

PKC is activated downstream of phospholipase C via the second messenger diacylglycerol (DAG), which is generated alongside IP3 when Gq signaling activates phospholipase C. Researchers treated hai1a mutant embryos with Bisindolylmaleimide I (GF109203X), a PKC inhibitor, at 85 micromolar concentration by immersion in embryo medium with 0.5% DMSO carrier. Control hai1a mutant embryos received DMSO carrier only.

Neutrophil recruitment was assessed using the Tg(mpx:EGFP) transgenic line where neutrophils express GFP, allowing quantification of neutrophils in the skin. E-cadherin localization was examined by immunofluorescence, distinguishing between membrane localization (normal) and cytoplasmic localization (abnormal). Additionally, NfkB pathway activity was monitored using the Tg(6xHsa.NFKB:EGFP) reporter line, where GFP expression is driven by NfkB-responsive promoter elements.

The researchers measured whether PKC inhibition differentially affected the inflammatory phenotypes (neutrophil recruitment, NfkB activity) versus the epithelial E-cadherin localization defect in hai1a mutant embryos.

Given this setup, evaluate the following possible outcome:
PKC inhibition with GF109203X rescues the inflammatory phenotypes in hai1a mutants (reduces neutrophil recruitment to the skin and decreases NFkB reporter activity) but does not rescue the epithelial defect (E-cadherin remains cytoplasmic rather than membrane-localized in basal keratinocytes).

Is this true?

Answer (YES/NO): NO